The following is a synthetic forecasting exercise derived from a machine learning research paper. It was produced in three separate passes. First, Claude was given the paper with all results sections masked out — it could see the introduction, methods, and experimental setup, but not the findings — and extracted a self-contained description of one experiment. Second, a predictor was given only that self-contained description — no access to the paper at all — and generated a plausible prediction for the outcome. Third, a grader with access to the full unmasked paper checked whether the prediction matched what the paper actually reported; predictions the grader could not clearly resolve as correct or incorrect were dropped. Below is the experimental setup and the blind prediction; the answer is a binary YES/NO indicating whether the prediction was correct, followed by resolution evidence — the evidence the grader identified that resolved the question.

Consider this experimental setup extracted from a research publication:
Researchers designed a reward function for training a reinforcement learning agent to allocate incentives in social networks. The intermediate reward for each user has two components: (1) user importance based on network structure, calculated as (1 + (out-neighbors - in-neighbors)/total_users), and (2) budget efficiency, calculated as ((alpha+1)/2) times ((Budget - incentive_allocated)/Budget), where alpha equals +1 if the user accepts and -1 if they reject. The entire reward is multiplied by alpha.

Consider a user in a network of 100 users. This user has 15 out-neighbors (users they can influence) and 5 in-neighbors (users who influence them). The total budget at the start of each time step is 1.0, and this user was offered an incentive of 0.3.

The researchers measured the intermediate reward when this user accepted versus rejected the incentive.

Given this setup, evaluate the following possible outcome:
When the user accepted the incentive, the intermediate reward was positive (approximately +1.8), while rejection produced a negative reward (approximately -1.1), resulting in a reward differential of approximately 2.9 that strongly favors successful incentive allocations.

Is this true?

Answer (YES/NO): YES